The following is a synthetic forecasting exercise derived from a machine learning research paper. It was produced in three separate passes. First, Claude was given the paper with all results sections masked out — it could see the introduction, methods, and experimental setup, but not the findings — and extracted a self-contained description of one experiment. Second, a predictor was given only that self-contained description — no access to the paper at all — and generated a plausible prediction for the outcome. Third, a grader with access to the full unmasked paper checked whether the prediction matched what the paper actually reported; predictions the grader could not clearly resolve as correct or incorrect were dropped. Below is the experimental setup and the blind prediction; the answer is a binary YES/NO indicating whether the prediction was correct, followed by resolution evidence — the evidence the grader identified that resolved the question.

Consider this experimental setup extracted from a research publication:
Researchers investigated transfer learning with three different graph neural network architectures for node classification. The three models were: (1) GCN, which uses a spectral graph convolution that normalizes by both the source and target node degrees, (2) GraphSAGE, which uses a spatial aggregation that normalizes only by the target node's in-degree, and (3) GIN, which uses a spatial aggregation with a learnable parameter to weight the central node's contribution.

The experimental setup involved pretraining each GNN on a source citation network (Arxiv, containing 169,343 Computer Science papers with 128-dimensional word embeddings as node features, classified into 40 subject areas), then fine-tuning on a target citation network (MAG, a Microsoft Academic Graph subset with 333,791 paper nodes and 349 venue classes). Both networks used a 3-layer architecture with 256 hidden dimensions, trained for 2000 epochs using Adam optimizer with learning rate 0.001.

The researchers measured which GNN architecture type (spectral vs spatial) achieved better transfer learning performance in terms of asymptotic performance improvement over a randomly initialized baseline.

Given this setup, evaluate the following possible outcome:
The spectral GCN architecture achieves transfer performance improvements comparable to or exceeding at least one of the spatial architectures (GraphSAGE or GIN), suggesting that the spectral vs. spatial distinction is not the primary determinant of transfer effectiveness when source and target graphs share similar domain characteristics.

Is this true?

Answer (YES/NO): YES